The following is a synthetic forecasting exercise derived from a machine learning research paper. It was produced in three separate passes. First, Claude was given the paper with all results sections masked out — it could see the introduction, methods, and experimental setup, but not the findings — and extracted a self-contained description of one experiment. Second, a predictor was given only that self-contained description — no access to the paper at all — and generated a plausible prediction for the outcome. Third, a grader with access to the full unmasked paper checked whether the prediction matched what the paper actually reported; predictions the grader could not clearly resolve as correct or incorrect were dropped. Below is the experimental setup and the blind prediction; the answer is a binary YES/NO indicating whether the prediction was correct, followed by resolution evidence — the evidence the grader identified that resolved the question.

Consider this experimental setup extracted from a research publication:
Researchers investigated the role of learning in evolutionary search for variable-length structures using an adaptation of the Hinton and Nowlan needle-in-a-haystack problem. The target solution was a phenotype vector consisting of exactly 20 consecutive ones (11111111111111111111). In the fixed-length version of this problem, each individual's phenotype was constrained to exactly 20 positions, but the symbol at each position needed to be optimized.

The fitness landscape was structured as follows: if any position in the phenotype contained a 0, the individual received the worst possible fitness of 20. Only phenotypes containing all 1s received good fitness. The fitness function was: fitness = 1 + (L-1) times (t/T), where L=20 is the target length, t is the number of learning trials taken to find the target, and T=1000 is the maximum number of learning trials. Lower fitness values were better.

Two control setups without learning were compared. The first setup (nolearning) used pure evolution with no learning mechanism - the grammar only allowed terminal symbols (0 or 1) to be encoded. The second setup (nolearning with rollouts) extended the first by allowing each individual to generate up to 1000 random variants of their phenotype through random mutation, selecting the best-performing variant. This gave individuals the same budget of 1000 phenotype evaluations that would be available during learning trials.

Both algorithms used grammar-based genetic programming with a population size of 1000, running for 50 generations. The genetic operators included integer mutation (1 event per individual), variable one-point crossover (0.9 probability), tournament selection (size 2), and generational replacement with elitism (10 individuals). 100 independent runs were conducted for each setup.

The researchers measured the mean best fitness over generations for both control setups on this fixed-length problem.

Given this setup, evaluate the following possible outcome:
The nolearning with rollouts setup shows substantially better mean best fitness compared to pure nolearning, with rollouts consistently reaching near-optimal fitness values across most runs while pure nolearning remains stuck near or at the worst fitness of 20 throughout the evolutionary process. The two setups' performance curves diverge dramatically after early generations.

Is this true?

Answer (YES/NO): NO